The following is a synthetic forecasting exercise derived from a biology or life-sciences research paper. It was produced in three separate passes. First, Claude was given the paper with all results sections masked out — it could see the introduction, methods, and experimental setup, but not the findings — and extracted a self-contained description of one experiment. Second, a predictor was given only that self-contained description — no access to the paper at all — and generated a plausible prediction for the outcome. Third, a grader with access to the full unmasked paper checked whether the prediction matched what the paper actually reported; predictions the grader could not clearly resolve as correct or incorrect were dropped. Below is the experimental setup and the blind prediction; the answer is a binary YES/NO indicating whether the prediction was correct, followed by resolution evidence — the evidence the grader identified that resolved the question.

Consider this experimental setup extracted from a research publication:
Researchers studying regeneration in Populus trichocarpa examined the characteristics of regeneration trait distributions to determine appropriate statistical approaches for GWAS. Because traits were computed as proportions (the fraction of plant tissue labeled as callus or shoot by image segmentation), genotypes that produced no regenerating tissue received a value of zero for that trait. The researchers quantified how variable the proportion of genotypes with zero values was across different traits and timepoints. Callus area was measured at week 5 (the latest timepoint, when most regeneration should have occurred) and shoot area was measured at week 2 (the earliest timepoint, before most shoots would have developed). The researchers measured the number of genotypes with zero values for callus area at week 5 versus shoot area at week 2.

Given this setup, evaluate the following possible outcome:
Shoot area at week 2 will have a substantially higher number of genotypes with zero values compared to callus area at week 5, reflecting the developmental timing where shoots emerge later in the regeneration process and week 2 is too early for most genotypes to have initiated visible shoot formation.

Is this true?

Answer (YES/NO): YES